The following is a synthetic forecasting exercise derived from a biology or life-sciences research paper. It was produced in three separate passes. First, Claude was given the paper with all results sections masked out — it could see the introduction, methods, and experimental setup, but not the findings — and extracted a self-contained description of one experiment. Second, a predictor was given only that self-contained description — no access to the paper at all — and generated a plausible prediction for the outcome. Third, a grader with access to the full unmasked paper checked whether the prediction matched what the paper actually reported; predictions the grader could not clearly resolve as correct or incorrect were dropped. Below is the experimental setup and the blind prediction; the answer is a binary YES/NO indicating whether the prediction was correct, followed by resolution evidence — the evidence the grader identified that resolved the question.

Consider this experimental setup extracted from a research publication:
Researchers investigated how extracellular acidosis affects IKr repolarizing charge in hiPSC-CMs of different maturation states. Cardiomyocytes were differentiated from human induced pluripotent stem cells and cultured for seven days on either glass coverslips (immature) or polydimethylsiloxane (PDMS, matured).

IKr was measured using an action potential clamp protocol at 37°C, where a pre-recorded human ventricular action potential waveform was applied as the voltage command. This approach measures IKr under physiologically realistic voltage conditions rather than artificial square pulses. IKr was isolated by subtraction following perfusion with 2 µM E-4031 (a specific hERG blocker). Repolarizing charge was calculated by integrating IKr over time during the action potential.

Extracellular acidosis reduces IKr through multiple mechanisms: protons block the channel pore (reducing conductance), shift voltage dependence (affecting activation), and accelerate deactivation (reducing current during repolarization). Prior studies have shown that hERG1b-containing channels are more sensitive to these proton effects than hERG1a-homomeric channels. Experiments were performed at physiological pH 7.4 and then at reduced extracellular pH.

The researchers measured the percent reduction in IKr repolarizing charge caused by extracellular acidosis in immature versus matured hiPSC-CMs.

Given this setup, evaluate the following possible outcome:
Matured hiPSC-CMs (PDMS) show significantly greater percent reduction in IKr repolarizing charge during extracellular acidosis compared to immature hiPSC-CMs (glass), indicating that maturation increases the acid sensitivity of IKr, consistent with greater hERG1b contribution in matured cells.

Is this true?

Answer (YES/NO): NO